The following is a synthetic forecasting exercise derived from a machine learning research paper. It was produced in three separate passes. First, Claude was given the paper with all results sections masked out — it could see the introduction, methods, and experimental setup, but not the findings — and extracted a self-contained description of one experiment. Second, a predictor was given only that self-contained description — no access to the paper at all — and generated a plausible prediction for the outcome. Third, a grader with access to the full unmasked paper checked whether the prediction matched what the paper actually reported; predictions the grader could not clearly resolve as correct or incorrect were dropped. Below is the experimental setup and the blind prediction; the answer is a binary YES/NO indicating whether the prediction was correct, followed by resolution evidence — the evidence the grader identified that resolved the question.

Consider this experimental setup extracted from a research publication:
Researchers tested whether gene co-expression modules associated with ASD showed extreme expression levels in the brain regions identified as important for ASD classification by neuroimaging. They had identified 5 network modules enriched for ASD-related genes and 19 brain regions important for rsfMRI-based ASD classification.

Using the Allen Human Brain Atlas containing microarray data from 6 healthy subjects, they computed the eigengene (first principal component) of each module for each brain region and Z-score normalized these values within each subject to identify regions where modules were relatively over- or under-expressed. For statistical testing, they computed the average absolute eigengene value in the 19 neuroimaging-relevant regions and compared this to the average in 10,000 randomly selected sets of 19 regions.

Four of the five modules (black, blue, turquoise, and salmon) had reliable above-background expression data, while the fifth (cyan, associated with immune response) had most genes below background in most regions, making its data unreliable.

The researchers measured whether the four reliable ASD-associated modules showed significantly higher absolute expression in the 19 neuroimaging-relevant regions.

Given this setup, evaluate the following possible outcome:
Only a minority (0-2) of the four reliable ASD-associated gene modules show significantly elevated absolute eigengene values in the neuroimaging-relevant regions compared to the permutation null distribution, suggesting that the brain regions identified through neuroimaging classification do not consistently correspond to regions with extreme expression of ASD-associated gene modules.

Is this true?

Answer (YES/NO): NO